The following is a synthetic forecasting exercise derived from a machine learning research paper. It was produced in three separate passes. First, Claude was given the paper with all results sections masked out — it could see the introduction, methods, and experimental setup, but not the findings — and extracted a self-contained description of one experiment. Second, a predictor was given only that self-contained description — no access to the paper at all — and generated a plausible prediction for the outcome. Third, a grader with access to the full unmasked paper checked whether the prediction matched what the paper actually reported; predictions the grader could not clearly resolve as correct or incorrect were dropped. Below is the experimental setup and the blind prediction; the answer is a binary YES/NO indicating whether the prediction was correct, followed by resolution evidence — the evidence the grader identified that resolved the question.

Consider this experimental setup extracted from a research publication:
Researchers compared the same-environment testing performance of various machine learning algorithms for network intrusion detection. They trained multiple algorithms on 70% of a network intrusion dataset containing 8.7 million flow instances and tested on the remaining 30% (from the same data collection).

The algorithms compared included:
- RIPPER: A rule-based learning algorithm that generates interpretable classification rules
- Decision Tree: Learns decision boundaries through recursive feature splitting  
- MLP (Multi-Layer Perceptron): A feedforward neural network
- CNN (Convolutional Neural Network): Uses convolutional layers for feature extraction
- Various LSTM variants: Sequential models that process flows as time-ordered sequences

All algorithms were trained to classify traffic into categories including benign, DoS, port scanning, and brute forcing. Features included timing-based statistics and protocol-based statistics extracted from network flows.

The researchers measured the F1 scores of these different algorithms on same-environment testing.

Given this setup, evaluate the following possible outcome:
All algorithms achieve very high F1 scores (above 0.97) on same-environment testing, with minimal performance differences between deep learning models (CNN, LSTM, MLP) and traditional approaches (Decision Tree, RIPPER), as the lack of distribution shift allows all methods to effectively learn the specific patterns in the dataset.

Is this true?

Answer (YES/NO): NO